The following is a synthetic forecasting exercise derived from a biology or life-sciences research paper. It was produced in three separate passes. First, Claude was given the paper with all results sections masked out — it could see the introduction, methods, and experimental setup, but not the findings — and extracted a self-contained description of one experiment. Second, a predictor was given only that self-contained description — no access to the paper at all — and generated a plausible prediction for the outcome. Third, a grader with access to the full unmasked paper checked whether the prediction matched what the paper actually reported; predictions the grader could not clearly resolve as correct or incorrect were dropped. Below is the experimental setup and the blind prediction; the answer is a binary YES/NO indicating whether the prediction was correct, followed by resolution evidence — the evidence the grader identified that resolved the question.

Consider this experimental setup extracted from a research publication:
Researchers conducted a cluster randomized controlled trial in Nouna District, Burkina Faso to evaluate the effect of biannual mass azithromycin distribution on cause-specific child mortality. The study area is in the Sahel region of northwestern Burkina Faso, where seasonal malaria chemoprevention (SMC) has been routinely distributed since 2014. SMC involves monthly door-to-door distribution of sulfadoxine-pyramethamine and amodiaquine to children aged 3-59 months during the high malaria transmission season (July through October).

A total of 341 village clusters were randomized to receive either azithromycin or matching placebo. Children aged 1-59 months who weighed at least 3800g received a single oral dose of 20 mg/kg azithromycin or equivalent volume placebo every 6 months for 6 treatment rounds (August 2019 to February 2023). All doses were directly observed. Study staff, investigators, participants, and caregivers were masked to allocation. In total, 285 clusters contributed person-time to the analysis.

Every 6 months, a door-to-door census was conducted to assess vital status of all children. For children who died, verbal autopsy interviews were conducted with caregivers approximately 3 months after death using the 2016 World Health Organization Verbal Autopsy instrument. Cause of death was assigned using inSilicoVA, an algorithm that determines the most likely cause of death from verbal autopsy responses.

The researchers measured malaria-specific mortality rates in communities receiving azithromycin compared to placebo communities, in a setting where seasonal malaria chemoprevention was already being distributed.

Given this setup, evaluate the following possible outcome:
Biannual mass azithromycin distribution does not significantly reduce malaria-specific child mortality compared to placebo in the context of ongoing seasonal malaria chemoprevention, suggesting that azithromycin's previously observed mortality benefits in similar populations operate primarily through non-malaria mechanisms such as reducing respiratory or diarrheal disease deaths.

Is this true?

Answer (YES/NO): NO